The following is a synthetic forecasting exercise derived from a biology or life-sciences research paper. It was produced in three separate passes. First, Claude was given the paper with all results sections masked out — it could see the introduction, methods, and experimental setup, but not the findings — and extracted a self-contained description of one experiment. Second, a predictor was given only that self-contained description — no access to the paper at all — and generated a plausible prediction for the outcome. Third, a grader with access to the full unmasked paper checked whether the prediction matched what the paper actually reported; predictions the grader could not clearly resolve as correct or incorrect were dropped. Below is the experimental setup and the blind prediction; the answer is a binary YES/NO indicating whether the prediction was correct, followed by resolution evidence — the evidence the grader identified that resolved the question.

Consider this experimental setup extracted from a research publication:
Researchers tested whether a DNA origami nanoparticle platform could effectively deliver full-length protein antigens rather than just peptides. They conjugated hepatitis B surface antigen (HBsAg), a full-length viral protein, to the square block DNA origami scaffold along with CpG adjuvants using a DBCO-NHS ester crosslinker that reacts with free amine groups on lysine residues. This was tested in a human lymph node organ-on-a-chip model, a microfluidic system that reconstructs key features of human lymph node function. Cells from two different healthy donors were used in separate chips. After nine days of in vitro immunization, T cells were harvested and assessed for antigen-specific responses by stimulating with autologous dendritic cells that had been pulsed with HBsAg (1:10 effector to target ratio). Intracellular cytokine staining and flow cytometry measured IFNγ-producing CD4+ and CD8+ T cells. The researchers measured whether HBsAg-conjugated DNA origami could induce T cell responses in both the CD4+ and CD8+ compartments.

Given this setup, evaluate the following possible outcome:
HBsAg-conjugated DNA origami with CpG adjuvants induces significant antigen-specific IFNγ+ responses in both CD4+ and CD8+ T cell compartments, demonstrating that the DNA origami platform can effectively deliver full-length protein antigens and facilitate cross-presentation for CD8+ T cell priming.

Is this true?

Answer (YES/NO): YES